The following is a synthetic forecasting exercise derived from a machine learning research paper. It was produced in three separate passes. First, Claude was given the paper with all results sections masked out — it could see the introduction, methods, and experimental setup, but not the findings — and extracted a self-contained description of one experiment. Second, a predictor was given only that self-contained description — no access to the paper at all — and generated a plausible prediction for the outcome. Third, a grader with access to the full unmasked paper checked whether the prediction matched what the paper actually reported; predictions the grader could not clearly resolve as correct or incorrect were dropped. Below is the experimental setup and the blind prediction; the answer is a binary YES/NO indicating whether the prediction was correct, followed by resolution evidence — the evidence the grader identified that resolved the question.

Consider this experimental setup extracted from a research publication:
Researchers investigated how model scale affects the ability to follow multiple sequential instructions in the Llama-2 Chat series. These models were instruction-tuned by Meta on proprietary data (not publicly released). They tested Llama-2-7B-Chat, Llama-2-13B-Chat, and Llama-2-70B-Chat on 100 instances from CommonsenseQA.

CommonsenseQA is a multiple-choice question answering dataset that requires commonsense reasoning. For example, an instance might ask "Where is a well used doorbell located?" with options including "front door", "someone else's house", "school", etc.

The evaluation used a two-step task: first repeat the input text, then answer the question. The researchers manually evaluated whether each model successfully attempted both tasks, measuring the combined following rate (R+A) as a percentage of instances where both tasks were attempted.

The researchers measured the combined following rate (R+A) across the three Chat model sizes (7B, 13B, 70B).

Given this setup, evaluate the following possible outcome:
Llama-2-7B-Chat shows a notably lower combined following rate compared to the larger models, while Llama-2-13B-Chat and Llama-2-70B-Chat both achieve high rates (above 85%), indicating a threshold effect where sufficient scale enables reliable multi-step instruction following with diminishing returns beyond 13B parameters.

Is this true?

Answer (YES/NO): NO